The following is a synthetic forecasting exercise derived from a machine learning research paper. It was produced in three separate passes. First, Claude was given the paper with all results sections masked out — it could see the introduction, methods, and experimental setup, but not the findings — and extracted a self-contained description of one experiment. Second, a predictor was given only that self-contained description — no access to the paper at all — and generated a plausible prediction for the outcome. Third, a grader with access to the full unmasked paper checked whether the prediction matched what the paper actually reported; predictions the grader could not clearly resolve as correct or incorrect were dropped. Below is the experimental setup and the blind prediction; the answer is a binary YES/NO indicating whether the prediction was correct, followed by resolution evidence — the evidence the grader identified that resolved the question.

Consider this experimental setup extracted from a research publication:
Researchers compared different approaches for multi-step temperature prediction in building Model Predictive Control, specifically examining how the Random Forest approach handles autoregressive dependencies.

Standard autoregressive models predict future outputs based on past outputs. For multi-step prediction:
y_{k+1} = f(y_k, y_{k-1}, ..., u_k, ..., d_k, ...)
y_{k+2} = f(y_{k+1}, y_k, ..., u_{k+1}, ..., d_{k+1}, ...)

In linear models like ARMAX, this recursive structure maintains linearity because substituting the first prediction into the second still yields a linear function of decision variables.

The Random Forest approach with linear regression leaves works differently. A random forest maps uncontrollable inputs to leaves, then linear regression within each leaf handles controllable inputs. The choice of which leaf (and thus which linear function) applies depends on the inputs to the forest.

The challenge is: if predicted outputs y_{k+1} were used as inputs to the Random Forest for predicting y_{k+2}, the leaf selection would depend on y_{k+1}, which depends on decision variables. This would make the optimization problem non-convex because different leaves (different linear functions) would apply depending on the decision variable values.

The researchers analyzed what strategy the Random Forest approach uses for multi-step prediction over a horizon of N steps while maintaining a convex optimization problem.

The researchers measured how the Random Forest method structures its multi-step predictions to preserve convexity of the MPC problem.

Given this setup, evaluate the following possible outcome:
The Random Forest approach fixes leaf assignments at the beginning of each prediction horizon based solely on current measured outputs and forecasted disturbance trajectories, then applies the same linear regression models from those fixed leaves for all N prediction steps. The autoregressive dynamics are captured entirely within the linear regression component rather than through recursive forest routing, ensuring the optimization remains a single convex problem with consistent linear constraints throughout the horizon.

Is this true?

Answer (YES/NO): NO